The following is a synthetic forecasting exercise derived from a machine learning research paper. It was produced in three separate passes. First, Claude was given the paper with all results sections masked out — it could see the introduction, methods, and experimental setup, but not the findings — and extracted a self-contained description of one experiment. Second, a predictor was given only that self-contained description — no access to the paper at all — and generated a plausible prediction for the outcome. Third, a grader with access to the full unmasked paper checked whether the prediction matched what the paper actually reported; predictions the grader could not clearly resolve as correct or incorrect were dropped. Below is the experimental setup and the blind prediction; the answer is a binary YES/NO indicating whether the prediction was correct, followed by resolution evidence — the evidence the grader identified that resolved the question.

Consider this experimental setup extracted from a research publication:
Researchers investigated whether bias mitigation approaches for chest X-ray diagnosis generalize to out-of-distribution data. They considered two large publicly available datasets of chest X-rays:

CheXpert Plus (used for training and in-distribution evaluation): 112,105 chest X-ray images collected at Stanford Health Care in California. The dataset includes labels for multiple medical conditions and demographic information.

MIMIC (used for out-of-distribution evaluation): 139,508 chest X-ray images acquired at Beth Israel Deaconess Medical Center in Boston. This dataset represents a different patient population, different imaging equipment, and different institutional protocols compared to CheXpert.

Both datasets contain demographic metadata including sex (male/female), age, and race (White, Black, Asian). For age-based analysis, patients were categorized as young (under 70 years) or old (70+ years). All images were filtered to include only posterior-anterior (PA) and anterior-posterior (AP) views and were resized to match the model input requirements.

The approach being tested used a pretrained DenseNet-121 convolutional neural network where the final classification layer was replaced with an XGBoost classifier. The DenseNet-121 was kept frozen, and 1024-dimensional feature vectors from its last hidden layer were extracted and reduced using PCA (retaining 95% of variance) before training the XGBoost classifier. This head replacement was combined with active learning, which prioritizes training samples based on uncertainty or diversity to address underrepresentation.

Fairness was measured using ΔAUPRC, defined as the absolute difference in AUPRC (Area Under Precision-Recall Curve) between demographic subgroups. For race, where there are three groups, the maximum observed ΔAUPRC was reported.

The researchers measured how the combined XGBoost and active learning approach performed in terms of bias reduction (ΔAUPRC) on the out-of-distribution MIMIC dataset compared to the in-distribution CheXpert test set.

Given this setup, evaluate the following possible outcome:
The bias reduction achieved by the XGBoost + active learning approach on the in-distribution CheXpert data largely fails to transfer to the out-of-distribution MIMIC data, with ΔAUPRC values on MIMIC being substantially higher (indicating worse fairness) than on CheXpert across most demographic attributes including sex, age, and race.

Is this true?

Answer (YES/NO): NO